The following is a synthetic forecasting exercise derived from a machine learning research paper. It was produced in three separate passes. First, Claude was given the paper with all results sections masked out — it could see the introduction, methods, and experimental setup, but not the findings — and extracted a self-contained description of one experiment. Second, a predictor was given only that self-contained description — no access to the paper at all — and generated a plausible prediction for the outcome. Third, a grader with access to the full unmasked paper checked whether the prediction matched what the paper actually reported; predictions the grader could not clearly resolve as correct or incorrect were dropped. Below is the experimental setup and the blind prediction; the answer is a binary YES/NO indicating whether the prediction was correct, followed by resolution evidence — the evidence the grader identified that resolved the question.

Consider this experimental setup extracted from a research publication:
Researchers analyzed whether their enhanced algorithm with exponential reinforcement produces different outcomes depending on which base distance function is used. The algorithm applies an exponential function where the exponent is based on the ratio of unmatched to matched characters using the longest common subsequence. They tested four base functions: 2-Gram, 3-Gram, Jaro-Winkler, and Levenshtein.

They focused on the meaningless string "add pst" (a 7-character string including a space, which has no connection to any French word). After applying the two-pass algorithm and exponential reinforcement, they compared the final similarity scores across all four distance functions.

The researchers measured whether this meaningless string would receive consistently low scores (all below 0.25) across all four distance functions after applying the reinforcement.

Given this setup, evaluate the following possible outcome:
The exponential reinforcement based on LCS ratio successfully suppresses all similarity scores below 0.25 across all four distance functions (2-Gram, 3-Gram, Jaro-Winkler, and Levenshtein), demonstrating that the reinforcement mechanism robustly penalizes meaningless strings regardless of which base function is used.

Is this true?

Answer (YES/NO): NO